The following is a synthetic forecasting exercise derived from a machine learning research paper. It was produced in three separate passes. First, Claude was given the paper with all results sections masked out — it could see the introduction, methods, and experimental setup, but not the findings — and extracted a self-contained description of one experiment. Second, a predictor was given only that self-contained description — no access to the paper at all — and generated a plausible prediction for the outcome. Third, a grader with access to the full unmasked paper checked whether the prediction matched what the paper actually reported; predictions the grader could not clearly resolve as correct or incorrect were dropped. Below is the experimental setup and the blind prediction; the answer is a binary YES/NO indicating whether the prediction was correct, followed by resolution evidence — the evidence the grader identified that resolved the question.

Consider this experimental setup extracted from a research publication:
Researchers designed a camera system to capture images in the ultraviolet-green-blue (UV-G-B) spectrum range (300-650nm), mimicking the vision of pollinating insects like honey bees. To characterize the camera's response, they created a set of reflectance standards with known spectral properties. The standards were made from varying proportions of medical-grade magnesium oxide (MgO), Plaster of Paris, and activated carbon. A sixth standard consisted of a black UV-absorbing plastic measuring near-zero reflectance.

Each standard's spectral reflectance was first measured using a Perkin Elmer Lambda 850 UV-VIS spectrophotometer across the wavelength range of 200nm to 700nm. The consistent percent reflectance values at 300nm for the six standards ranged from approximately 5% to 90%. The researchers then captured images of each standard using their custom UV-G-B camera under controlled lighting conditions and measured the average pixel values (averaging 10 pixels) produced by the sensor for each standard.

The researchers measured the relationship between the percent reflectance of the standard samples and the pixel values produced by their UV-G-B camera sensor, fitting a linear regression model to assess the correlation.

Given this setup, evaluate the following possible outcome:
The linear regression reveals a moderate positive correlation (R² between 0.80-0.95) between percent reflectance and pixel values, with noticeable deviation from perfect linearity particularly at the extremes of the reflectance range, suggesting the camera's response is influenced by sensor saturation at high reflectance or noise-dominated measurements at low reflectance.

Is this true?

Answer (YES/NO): NO